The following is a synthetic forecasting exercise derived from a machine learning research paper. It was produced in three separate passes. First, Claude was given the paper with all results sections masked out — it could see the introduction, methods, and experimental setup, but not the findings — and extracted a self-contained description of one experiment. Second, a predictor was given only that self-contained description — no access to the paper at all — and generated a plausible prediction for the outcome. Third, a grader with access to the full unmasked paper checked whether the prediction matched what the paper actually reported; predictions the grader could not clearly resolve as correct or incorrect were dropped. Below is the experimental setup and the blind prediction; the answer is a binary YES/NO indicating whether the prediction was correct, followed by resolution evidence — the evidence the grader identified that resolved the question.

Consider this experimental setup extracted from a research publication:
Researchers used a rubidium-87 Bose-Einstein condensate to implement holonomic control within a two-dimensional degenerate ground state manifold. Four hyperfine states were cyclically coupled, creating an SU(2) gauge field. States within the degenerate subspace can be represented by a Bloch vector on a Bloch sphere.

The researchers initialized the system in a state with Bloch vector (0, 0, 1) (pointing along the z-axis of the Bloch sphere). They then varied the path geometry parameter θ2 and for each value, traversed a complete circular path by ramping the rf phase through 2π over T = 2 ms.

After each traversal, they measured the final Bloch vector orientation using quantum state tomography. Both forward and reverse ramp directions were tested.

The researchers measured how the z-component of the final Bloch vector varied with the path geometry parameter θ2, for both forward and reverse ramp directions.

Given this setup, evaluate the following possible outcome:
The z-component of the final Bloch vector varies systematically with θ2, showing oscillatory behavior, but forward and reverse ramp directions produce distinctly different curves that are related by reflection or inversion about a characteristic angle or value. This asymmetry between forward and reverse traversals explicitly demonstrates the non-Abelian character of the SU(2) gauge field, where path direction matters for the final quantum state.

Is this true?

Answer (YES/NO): NO